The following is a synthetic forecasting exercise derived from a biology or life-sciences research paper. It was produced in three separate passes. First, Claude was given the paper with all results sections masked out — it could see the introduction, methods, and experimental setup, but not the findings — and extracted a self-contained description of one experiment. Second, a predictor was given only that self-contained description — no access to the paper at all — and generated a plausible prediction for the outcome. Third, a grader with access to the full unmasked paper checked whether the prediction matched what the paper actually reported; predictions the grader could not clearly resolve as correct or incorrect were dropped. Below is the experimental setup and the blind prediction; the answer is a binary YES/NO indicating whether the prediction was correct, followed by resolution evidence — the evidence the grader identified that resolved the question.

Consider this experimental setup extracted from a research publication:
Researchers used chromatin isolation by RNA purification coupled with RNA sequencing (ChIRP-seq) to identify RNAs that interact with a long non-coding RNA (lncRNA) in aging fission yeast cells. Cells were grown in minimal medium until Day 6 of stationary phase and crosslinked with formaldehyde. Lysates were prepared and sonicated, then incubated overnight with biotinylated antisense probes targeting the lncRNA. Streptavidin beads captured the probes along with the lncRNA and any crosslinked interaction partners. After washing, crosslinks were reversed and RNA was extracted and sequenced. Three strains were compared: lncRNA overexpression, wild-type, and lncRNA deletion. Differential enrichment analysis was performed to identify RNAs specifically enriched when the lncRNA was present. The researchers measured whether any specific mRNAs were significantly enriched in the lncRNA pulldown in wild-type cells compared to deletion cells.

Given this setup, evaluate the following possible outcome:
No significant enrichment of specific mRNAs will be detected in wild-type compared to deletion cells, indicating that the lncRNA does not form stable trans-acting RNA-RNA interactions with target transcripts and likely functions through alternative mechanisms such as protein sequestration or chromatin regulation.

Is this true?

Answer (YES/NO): NO